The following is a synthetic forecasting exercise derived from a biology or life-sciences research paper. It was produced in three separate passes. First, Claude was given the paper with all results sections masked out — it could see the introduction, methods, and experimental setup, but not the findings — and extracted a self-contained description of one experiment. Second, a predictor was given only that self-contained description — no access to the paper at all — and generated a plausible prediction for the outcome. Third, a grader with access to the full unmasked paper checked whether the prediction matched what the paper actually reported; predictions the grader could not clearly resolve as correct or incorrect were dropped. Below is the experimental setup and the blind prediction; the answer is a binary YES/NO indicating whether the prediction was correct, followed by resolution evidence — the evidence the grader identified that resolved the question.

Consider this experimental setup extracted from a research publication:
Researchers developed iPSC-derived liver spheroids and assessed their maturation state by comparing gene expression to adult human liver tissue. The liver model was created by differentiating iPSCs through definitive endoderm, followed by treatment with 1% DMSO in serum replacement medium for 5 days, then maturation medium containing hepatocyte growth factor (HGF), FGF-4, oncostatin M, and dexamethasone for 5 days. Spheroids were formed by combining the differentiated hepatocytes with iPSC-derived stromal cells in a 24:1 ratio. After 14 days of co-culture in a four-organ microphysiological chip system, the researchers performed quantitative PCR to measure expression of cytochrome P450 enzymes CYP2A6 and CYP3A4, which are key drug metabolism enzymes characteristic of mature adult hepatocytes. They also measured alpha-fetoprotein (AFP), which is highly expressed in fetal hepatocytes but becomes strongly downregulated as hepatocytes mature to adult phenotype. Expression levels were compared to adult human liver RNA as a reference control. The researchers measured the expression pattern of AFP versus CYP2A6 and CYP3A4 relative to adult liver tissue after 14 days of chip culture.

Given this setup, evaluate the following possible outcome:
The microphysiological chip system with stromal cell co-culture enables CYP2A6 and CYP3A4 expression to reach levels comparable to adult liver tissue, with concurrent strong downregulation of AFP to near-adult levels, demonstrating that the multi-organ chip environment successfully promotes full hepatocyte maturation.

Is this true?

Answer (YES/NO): NO